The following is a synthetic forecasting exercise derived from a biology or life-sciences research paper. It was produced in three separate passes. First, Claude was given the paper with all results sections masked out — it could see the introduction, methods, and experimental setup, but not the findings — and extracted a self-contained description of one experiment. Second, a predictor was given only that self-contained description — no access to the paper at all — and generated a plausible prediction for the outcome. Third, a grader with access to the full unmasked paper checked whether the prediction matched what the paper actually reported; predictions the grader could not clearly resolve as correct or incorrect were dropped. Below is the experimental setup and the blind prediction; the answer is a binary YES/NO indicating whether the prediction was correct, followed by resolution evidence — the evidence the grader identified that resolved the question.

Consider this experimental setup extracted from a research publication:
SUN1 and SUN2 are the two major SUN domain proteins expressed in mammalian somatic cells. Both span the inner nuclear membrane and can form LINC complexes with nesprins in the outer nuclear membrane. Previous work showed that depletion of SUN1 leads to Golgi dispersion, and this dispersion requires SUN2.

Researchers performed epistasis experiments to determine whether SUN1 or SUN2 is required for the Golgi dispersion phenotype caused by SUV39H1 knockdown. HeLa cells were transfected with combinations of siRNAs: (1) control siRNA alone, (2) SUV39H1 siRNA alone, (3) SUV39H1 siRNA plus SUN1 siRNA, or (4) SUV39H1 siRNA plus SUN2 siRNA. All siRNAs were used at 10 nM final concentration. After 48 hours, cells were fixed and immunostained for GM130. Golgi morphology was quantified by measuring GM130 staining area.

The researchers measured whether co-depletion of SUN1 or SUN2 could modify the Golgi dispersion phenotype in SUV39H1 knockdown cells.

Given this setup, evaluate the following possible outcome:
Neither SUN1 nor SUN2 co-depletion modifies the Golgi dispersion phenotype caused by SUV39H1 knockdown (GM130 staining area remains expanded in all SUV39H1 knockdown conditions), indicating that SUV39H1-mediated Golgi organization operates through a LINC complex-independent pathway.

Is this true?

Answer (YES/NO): NO